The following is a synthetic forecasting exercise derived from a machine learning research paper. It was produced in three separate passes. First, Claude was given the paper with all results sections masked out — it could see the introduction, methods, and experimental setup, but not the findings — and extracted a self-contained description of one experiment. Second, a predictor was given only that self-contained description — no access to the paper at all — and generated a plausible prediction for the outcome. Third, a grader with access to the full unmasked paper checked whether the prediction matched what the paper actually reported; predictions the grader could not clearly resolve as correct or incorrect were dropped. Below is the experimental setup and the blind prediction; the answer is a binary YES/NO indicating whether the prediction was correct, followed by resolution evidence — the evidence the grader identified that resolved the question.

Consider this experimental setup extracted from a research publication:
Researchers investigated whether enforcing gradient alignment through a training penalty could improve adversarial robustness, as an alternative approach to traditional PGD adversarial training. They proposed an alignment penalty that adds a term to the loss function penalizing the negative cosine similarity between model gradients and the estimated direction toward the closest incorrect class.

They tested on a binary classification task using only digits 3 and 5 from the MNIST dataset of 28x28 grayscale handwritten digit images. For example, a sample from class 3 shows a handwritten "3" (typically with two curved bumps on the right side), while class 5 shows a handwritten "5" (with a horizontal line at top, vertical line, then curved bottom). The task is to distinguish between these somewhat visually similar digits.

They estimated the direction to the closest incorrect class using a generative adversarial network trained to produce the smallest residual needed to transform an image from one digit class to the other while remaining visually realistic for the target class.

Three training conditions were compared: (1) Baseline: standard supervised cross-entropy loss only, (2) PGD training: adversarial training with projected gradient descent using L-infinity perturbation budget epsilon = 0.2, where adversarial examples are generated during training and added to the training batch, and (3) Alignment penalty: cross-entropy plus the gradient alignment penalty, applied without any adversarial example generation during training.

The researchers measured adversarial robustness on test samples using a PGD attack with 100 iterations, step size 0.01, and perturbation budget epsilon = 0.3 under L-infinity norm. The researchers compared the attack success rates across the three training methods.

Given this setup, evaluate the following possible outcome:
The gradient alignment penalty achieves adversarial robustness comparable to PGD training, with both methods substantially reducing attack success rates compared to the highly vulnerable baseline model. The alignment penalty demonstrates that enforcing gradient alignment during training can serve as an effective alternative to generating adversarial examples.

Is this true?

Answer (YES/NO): NO